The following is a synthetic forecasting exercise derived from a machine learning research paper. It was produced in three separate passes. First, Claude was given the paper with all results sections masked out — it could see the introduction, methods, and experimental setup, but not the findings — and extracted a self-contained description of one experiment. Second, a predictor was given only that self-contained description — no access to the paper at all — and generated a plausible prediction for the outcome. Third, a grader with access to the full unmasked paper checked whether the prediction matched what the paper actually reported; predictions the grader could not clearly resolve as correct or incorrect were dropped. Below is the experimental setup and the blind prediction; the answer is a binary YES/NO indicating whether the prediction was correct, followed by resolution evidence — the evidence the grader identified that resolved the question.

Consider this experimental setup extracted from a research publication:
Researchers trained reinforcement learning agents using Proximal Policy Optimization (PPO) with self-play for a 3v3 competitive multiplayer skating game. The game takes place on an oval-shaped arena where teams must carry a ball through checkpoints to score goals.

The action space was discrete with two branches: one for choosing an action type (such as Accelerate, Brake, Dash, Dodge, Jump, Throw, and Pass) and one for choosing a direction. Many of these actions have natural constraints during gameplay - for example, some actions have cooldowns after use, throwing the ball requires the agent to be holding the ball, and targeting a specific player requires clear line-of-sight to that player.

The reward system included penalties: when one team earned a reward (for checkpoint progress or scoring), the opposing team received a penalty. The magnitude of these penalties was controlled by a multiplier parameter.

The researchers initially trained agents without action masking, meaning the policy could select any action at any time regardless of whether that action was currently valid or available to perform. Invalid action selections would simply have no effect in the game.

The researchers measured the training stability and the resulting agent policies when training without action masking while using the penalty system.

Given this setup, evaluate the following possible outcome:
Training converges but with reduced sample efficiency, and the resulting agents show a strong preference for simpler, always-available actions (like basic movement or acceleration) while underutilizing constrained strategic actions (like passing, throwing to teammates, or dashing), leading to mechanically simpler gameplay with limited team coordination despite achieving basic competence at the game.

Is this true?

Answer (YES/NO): NO